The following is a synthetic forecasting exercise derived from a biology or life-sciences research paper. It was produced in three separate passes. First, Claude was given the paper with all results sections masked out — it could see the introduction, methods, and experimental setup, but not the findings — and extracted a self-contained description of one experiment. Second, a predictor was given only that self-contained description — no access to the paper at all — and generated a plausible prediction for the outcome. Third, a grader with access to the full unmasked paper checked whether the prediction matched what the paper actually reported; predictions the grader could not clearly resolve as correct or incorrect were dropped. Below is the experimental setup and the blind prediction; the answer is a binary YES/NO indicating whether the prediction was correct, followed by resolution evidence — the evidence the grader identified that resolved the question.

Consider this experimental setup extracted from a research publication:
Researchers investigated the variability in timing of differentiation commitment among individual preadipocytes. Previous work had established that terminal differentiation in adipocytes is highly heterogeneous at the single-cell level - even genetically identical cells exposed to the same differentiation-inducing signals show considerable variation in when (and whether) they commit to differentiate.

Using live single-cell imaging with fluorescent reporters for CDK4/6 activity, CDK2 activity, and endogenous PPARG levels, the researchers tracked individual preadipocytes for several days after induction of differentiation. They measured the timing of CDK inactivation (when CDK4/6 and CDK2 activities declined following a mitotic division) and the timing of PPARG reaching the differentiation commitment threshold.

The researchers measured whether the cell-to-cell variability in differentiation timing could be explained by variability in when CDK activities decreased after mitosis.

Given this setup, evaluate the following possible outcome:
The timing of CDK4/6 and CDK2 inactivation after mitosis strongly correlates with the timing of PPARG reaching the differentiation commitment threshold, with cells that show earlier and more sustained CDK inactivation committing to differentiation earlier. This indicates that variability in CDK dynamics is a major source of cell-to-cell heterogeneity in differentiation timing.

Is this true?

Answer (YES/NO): NO